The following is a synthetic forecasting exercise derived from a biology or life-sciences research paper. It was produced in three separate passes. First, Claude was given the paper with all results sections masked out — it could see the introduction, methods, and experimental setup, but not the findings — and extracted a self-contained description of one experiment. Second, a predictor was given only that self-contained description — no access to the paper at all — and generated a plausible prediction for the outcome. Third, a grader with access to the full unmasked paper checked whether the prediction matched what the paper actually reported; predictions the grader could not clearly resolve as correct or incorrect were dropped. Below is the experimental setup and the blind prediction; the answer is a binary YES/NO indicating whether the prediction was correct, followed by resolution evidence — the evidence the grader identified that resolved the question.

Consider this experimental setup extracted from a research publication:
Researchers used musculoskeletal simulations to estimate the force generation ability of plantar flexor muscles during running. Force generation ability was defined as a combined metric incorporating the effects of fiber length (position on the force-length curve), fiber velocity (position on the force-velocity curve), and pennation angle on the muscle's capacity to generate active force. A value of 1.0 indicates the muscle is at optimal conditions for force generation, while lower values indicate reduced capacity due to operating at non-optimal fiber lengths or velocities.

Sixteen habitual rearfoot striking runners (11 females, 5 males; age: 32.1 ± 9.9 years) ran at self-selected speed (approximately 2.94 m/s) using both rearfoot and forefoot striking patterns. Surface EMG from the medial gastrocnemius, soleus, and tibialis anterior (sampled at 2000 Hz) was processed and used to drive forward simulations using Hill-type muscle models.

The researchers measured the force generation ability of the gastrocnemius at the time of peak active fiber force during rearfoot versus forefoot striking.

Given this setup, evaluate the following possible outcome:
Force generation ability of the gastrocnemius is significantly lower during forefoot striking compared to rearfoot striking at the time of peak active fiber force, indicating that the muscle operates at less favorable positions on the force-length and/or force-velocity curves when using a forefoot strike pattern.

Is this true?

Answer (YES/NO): NO